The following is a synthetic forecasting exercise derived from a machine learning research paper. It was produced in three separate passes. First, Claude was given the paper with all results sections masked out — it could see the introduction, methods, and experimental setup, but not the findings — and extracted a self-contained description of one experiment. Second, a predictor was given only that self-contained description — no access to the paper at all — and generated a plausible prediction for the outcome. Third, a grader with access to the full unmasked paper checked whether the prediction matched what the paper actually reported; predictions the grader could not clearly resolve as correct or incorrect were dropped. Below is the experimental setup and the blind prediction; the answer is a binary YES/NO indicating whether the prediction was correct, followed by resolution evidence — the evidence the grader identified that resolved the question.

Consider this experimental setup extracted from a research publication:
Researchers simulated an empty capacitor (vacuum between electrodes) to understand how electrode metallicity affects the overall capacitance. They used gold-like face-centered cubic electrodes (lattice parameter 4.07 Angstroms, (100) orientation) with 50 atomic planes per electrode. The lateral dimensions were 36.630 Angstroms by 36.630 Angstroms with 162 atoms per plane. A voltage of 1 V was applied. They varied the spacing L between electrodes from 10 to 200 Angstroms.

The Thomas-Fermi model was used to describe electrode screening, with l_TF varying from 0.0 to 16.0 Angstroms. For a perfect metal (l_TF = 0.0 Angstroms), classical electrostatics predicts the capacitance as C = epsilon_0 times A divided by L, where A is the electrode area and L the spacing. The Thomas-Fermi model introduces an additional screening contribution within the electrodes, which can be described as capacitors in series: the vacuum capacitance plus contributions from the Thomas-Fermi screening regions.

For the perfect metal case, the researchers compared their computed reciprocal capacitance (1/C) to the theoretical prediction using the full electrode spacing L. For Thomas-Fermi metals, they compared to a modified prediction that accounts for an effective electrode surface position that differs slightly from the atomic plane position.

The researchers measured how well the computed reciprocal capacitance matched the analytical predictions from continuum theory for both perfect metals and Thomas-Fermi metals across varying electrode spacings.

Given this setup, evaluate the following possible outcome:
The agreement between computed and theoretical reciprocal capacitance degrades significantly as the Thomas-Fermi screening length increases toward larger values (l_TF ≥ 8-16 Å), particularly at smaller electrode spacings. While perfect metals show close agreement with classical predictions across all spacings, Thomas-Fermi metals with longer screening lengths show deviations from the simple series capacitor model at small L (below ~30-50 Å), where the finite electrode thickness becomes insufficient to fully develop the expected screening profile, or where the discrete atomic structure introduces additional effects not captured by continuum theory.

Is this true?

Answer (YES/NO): NO